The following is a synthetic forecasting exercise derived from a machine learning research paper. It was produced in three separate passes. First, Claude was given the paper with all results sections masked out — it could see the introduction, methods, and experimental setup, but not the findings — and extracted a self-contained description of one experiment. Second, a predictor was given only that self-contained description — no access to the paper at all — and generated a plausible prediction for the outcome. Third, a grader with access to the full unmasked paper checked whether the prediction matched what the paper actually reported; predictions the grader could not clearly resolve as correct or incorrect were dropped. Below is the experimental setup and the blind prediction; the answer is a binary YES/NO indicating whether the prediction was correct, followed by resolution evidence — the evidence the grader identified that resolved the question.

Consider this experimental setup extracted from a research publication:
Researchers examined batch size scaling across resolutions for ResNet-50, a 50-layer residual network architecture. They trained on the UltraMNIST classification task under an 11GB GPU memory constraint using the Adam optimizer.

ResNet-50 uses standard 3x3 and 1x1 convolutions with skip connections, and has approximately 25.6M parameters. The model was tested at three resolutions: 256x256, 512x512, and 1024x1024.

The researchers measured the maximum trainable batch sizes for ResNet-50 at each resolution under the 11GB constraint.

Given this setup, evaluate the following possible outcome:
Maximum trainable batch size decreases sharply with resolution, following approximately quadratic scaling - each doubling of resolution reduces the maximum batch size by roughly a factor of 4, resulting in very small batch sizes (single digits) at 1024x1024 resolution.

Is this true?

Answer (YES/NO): NO